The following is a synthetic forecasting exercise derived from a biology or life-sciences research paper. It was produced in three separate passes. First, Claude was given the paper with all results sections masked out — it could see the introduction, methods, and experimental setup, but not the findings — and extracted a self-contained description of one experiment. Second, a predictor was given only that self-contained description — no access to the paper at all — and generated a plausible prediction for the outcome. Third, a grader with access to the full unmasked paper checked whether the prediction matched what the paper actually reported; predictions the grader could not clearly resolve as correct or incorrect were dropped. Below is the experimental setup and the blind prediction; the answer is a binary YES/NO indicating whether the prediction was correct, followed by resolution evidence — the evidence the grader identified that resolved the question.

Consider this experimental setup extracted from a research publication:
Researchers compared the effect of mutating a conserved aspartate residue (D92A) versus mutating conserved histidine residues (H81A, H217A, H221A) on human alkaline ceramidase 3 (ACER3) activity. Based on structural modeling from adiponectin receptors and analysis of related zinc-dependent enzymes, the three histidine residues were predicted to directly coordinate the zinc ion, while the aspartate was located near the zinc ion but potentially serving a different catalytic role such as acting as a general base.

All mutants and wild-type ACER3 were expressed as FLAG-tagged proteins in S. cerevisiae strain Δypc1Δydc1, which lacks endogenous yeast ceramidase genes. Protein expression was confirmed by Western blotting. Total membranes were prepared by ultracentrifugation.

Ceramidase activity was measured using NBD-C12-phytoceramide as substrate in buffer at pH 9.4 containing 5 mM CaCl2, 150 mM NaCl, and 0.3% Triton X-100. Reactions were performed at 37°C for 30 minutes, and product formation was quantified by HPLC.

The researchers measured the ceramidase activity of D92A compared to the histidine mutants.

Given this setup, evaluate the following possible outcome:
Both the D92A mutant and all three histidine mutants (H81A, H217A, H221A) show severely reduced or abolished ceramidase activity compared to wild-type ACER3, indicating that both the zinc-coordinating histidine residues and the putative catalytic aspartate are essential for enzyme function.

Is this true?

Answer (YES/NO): YES